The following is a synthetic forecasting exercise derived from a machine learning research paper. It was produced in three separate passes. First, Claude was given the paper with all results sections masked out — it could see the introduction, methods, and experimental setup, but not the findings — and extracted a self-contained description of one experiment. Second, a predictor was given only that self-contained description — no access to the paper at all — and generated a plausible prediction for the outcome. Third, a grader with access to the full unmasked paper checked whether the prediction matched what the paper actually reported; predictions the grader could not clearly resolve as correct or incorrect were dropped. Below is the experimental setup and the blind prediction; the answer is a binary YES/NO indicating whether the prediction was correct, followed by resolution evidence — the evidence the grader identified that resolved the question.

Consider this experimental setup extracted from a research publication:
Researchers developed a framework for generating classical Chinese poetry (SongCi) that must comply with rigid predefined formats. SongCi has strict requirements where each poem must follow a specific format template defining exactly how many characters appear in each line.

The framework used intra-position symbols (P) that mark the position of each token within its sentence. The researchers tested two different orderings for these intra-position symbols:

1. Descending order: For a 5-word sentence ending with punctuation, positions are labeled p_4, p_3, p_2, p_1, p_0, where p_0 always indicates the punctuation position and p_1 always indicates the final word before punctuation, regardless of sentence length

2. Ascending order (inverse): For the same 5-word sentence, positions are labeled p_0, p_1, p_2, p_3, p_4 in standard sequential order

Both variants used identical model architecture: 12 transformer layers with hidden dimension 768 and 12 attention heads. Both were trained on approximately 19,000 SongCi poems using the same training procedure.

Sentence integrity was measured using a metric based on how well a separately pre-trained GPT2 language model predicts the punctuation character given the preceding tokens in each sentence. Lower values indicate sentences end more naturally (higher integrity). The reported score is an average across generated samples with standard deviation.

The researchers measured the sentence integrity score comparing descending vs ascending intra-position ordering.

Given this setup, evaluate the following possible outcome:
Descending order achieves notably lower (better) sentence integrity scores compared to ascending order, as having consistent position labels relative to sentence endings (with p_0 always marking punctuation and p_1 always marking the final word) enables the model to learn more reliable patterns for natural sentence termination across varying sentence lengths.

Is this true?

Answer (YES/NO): NO